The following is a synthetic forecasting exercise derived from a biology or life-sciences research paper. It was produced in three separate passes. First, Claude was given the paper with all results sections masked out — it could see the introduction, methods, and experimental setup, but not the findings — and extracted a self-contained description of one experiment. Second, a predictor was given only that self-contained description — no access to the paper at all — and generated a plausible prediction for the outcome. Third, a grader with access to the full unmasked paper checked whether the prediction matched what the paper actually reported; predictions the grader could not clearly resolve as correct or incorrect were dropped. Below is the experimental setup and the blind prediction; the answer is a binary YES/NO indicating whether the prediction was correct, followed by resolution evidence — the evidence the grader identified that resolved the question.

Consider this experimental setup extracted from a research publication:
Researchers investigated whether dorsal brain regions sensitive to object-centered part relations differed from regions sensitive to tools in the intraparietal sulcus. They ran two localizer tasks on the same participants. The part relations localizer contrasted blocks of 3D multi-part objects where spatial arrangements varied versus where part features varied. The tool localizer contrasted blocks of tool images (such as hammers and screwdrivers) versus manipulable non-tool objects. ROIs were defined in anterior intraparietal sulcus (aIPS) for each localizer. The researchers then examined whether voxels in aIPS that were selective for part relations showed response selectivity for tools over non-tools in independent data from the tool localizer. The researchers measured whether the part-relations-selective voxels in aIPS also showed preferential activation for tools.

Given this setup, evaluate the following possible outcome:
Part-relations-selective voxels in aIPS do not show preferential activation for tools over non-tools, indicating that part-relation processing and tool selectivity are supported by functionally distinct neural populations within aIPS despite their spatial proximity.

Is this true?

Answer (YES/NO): YES